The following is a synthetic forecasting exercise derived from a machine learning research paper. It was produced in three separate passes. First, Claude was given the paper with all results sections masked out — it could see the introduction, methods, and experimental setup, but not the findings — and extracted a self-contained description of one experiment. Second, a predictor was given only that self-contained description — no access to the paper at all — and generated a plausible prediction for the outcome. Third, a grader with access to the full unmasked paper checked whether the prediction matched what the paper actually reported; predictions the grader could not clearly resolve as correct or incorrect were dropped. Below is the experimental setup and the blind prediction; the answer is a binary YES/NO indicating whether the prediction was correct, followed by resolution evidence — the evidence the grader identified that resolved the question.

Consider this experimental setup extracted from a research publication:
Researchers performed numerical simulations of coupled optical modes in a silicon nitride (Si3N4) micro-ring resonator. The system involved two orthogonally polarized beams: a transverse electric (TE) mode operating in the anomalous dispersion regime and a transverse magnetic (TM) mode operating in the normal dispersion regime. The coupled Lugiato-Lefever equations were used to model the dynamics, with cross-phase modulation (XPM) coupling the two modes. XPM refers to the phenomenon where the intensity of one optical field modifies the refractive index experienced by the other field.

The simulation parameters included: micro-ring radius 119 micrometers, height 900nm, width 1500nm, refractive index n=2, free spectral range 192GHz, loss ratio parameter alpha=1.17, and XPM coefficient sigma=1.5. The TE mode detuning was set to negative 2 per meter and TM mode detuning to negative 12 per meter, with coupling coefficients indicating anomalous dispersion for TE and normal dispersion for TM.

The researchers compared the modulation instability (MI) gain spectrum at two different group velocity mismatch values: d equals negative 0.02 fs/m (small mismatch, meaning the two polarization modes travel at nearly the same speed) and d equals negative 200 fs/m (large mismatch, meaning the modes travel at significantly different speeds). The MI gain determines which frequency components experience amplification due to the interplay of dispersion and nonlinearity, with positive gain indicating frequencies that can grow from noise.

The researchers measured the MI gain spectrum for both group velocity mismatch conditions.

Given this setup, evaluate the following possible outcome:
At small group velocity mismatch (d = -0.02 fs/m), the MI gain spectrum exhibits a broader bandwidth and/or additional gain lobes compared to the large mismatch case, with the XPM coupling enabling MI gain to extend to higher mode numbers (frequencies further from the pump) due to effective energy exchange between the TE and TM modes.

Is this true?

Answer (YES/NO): NO